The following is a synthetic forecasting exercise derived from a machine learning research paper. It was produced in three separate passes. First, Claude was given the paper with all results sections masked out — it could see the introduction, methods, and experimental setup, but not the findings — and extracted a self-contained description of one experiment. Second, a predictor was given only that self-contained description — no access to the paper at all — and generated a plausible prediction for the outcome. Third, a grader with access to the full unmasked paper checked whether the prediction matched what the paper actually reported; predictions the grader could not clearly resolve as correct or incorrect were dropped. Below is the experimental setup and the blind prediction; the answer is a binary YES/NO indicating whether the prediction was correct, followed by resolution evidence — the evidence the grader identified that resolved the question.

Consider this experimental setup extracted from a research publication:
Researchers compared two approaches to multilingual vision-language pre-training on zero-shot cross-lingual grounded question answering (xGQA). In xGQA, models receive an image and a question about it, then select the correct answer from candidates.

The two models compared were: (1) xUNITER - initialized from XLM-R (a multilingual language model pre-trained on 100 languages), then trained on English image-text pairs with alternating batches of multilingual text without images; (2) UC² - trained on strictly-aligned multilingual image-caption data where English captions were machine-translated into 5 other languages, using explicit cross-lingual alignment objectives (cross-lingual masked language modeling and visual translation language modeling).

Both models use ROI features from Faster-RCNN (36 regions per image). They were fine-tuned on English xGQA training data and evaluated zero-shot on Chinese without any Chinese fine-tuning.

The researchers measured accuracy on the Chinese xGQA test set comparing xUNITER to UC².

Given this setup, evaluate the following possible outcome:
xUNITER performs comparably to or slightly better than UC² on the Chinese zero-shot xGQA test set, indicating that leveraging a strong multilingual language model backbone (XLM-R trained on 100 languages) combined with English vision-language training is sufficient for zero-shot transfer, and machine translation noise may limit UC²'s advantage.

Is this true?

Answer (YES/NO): NO